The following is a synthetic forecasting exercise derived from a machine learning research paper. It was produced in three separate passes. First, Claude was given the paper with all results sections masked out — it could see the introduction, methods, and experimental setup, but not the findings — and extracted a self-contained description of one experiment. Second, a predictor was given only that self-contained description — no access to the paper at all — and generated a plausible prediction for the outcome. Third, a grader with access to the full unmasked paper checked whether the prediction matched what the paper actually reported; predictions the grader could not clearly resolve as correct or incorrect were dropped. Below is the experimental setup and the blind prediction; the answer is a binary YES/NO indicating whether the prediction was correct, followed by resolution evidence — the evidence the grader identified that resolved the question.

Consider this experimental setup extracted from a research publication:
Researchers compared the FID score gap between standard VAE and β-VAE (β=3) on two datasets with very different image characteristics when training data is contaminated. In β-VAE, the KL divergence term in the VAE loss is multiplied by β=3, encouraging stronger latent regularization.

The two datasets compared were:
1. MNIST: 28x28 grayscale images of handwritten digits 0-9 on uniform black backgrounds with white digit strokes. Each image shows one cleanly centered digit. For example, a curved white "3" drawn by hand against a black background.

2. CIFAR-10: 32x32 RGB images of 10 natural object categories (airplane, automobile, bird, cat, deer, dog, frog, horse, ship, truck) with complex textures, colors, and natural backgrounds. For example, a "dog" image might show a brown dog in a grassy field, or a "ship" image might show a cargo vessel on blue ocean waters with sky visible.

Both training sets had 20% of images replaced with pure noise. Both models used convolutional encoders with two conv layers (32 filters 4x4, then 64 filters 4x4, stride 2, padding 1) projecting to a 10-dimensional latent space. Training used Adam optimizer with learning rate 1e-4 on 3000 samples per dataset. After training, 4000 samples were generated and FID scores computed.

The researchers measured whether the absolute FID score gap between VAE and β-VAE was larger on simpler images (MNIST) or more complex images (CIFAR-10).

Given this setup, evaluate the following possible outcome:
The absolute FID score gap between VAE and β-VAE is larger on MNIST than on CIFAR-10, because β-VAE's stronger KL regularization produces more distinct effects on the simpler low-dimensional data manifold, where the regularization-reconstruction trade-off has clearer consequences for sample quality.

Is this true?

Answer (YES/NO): YES